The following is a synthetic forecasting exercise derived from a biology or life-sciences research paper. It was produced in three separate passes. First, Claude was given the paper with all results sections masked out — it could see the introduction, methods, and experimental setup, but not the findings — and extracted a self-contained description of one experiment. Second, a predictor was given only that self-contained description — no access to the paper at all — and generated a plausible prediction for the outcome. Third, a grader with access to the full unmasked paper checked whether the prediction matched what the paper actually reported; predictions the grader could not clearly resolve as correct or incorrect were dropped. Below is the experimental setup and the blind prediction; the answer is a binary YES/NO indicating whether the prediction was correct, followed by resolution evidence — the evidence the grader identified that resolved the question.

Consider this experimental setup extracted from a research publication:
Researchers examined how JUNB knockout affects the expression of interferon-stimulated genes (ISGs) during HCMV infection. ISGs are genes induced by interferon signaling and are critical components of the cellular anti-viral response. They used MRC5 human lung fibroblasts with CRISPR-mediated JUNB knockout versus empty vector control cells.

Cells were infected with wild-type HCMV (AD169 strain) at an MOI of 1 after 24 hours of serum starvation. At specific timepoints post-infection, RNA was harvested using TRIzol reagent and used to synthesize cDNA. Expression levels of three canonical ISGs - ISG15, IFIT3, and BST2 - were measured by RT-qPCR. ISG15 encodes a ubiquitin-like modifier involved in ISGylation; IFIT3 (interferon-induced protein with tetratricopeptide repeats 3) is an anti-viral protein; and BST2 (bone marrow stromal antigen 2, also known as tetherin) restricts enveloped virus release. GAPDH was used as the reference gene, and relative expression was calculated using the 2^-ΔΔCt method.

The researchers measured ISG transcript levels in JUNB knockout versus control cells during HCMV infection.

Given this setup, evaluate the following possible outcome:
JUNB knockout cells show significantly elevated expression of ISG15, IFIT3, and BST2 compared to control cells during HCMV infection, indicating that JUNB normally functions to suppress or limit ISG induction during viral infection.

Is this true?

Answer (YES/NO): NO